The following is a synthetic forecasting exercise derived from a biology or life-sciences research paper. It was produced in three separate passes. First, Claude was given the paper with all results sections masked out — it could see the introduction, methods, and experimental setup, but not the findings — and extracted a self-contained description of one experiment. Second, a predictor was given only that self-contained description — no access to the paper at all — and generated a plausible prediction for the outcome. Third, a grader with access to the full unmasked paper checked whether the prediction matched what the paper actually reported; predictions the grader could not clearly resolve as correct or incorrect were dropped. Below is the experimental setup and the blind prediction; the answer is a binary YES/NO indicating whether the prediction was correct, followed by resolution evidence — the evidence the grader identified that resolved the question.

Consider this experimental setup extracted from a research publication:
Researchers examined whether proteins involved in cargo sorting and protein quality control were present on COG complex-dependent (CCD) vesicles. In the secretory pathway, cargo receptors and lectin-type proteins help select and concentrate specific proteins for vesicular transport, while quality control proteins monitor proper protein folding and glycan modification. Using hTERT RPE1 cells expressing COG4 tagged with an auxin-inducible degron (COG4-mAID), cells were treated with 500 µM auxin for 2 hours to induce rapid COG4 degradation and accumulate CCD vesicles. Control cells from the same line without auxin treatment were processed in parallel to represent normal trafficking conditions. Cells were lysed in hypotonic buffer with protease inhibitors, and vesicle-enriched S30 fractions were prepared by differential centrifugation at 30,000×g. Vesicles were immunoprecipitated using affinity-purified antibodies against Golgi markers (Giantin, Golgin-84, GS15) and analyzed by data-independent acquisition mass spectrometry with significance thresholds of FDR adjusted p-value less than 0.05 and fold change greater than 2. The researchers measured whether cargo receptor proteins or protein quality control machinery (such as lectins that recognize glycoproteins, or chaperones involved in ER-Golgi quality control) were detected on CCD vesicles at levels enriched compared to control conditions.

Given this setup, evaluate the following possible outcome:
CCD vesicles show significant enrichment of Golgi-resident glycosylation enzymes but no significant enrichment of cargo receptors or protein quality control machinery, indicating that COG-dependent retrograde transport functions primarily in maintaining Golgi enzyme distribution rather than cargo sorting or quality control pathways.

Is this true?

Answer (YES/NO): NO